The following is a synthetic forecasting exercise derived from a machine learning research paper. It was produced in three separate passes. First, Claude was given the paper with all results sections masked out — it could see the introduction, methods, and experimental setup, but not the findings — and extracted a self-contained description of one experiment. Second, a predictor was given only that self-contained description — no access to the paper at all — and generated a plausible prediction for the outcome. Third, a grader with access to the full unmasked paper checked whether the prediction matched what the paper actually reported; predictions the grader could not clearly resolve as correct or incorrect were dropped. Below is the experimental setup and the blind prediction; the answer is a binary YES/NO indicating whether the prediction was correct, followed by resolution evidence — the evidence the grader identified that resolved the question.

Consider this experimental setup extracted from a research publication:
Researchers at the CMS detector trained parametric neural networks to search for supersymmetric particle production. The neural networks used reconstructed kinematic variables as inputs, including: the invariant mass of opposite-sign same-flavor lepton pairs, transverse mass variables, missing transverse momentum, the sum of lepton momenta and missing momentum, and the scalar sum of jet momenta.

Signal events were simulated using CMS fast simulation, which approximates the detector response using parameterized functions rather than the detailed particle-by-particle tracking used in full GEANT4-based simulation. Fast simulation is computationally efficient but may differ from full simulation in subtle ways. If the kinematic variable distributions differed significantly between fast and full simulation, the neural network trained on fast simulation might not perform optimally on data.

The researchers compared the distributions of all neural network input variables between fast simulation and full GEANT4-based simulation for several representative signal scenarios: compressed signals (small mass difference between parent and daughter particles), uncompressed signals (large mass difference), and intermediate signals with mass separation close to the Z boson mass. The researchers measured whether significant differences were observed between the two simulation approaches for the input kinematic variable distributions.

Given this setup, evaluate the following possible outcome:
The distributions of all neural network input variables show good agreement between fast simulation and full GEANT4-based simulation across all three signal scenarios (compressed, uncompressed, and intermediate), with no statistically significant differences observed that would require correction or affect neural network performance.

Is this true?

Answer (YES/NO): YES